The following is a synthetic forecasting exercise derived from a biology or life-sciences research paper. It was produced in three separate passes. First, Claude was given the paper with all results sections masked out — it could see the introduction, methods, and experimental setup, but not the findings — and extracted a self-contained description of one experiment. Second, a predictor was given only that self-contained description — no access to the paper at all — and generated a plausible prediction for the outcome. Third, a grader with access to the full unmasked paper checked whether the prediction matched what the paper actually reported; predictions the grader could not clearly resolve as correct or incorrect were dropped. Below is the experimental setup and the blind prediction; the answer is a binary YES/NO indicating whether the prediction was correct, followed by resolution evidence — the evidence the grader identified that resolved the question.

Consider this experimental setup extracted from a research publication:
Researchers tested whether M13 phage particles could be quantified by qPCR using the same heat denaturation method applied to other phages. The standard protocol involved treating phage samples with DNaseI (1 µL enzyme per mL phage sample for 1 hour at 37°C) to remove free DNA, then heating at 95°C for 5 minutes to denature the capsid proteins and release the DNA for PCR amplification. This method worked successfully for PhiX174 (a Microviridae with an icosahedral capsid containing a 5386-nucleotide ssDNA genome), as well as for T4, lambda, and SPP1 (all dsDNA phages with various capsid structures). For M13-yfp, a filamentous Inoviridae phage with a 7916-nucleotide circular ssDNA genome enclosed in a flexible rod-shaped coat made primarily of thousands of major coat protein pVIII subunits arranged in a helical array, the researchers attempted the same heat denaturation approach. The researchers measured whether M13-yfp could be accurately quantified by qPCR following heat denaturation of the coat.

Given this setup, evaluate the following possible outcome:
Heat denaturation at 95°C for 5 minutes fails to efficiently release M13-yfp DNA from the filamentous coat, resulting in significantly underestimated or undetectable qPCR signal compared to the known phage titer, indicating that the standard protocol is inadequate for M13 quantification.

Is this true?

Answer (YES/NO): YES